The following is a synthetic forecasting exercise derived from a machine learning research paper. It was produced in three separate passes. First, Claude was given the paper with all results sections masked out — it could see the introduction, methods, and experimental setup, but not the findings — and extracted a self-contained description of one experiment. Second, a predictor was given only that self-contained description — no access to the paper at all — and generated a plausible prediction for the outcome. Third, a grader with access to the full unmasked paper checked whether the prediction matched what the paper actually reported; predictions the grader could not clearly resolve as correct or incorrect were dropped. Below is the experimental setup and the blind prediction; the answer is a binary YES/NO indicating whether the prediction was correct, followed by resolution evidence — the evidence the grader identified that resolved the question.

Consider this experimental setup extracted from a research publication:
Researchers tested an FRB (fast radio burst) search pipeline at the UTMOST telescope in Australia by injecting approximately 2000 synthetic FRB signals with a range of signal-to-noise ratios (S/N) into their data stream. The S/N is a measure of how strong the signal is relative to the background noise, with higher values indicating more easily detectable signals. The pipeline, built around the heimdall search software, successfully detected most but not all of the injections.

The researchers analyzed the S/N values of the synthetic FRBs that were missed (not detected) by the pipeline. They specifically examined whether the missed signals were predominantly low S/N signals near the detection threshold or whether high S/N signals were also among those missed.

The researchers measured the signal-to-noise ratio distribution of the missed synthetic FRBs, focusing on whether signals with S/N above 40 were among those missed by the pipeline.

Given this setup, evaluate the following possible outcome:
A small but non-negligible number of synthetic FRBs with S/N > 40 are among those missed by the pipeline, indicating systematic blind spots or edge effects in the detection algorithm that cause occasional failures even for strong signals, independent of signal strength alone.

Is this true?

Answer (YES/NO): NO